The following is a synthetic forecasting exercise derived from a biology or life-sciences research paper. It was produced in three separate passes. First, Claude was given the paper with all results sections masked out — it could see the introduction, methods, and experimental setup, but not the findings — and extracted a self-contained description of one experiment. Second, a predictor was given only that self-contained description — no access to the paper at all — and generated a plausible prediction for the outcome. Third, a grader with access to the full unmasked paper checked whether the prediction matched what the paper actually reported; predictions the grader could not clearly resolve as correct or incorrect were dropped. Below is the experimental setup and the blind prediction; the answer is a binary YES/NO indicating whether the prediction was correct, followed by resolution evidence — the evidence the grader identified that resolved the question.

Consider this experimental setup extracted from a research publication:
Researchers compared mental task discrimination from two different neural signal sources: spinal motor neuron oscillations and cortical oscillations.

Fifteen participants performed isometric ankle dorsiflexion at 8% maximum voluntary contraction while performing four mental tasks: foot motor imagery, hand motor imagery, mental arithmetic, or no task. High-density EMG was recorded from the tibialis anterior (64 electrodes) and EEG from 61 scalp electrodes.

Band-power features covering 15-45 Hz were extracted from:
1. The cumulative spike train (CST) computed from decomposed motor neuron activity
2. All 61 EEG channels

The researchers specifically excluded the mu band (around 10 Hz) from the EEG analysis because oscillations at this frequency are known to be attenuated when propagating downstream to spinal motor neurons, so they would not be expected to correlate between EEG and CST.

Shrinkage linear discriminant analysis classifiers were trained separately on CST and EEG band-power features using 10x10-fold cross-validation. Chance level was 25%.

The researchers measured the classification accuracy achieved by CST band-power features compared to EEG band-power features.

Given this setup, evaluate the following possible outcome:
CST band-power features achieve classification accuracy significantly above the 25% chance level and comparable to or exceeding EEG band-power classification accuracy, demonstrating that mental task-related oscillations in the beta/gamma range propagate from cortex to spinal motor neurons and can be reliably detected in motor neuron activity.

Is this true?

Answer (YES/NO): NO